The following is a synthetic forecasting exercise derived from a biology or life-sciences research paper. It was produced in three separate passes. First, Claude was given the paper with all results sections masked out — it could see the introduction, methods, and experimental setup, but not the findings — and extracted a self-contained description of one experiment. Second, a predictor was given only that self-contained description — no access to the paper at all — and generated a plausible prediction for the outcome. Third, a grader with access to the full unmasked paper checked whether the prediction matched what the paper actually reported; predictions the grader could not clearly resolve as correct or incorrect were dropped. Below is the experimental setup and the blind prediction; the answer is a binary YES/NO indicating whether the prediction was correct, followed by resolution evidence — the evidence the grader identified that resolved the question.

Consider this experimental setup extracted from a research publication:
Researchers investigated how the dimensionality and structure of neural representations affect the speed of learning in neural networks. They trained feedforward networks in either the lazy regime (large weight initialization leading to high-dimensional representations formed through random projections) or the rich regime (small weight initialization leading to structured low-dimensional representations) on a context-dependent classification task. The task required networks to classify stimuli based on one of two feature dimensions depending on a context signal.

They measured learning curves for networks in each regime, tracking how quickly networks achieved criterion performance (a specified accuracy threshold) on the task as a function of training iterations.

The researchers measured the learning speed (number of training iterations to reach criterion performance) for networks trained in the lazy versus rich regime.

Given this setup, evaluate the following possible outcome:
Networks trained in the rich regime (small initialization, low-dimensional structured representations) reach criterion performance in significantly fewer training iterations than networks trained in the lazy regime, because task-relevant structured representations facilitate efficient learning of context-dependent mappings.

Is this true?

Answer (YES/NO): NO